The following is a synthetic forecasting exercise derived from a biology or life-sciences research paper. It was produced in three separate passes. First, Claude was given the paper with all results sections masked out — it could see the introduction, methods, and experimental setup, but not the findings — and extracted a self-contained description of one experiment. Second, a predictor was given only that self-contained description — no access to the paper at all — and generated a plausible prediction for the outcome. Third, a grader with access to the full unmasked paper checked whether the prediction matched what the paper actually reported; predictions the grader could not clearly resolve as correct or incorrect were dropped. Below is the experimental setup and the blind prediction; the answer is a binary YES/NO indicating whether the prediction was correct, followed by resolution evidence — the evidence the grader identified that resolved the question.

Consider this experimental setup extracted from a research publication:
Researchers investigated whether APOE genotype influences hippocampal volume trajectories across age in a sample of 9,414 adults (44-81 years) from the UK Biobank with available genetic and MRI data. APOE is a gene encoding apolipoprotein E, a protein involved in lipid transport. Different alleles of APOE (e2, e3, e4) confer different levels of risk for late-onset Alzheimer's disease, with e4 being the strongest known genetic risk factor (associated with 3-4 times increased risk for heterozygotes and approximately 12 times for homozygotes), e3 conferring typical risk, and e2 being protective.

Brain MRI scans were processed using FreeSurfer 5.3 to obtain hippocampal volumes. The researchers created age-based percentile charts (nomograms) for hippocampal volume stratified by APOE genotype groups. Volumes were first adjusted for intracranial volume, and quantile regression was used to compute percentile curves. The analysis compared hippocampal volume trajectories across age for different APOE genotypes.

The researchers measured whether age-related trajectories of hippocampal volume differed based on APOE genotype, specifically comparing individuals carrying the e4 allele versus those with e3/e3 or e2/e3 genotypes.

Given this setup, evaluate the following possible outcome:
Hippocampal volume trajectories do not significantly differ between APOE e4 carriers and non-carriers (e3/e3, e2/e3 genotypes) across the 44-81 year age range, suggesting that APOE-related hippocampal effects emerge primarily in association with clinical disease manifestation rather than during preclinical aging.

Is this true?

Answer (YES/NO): YES